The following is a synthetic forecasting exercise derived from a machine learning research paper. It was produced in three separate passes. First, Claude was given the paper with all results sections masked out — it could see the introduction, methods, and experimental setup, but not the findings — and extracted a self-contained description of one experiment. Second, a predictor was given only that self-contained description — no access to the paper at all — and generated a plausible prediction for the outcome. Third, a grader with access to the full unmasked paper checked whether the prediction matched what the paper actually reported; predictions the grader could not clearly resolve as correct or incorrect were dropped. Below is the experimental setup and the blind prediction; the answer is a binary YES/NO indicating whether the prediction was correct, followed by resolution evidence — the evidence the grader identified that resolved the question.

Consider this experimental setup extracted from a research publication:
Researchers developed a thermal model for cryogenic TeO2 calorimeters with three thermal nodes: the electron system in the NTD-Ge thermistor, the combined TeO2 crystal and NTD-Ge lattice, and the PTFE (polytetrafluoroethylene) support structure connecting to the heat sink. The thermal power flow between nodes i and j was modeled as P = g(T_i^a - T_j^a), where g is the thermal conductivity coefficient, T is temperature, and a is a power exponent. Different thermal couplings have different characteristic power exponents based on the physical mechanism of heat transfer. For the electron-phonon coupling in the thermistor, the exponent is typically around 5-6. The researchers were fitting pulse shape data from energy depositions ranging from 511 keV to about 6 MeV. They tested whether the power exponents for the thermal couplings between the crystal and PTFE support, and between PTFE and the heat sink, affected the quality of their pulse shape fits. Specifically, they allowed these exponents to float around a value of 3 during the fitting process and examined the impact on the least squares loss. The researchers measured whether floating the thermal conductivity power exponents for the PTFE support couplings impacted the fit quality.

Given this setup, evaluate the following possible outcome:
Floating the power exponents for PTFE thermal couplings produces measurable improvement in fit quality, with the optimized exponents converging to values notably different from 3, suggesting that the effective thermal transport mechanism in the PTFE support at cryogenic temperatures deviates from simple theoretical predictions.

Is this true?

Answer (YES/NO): NO